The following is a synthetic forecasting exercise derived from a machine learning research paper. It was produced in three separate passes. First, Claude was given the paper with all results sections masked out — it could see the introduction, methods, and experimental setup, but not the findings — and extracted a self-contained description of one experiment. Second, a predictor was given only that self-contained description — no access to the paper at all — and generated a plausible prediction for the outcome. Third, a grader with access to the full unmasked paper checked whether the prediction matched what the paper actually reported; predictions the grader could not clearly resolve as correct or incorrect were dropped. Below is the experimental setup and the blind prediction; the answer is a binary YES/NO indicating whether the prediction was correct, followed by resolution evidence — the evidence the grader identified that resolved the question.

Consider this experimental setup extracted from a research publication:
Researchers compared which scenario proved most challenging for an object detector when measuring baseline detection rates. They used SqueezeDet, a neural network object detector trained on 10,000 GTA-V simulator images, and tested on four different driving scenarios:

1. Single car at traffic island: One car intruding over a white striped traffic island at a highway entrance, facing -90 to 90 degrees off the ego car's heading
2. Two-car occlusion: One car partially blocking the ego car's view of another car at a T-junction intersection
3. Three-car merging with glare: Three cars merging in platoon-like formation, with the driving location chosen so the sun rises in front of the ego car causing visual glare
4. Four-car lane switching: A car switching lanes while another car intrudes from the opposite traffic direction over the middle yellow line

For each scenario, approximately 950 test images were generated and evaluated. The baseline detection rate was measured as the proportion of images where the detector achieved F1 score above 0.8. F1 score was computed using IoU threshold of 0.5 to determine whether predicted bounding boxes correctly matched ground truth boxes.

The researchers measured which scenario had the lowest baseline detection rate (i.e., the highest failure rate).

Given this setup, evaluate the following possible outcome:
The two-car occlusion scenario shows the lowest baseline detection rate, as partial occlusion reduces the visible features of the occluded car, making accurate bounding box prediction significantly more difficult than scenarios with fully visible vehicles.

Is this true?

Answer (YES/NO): NO